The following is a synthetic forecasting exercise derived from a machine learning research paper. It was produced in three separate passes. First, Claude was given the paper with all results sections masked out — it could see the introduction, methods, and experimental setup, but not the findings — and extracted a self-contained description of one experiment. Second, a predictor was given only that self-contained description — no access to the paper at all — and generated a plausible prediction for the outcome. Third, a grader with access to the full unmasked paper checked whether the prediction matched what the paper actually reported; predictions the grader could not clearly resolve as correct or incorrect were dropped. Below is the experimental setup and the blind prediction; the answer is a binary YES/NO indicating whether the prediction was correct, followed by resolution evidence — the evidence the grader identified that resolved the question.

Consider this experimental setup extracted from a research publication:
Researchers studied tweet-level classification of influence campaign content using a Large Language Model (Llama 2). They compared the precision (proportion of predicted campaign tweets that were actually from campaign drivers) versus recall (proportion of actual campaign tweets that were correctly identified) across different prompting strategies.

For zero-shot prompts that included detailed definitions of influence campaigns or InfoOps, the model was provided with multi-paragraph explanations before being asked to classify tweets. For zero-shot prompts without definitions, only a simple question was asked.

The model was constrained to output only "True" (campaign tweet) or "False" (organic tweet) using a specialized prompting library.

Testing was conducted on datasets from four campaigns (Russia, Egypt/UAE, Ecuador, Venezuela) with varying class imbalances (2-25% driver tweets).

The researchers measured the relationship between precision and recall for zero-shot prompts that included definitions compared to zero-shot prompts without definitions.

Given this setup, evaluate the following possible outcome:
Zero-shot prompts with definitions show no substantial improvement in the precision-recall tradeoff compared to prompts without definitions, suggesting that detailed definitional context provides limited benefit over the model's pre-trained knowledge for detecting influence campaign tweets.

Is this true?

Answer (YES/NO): NO